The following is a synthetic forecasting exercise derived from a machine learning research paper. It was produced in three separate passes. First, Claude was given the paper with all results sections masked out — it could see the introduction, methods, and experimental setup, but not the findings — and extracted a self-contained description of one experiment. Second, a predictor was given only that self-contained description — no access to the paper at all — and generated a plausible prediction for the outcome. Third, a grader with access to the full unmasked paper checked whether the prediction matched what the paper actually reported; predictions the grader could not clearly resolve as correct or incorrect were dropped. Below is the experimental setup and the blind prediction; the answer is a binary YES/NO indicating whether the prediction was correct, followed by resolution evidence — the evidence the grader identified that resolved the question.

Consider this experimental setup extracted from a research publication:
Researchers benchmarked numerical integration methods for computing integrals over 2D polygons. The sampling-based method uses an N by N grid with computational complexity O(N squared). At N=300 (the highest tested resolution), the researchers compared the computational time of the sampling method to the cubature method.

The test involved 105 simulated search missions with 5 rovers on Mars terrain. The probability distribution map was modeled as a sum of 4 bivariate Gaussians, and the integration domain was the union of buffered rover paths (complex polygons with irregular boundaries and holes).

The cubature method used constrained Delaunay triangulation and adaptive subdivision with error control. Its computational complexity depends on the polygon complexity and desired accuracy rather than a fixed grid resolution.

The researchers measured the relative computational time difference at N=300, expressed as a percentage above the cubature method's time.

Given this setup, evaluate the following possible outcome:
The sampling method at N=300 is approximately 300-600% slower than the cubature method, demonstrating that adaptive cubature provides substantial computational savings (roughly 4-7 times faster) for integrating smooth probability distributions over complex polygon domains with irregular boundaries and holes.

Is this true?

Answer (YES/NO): NO